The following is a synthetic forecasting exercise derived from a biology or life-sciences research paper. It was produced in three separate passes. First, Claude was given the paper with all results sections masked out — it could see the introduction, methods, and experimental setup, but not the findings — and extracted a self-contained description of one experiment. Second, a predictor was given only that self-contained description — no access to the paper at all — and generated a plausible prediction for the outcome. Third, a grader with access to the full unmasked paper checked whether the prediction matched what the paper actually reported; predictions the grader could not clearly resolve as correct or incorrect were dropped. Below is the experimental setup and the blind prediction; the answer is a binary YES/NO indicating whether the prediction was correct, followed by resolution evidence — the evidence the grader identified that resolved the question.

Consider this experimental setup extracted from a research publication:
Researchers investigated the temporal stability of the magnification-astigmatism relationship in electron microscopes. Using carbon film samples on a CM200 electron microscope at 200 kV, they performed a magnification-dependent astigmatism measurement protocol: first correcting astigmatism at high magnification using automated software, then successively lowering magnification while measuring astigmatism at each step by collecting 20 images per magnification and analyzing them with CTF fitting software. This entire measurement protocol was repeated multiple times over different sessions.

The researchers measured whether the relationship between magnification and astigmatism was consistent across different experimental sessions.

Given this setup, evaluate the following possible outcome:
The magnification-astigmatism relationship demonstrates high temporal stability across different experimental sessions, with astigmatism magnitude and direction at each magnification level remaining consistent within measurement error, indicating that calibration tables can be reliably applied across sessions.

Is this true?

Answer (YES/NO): NO